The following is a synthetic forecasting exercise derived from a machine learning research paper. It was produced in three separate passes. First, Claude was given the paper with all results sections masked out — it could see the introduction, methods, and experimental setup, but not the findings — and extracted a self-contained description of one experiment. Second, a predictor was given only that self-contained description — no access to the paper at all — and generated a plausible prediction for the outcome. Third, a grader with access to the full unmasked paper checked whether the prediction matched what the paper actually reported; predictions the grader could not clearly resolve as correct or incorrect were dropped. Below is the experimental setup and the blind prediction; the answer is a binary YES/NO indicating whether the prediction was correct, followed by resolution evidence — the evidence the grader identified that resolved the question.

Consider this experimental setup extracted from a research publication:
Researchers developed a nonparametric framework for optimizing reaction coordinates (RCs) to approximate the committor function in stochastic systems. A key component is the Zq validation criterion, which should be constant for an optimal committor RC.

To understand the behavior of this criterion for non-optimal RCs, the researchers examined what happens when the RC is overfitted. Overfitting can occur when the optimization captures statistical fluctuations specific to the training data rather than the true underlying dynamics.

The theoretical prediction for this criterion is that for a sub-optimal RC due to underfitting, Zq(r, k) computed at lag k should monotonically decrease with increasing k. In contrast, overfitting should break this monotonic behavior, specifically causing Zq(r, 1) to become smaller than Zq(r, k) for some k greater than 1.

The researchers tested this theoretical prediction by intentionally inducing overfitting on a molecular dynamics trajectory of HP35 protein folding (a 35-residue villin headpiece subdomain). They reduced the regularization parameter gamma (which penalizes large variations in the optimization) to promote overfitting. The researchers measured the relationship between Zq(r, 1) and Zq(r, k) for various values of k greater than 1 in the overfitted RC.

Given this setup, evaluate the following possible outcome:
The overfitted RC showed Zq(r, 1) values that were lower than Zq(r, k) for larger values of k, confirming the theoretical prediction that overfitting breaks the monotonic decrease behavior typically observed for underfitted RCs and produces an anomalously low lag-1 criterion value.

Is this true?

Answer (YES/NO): YES